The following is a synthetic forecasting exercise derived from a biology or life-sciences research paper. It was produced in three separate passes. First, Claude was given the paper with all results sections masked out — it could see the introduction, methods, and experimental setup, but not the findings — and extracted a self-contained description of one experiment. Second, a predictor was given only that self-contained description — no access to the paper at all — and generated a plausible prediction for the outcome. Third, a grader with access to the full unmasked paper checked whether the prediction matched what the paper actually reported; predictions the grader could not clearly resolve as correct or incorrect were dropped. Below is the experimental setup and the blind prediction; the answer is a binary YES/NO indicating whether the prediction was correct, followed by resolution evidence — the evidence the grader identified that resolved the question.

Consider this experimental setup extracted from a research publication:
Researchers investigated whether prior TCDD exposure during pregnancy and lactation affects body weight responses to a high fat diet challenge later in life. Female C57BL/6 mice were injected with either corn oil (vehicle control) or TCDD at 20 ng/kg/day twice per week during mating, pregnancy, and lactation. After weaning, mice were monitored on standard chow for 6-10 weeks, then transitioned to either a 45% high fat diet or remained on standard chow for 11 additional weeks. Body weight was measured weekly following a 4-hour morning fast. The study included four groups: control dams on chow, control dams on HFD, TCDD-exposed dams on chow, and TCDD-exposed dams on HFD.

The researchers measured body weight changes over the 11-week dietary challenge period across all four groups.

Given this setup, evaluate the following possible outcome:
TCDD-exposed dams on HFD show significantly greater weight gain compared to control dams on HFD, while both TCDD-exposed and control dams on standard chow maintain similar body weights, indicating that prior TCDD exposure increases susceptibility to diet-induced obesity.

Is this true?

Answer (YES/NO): YES